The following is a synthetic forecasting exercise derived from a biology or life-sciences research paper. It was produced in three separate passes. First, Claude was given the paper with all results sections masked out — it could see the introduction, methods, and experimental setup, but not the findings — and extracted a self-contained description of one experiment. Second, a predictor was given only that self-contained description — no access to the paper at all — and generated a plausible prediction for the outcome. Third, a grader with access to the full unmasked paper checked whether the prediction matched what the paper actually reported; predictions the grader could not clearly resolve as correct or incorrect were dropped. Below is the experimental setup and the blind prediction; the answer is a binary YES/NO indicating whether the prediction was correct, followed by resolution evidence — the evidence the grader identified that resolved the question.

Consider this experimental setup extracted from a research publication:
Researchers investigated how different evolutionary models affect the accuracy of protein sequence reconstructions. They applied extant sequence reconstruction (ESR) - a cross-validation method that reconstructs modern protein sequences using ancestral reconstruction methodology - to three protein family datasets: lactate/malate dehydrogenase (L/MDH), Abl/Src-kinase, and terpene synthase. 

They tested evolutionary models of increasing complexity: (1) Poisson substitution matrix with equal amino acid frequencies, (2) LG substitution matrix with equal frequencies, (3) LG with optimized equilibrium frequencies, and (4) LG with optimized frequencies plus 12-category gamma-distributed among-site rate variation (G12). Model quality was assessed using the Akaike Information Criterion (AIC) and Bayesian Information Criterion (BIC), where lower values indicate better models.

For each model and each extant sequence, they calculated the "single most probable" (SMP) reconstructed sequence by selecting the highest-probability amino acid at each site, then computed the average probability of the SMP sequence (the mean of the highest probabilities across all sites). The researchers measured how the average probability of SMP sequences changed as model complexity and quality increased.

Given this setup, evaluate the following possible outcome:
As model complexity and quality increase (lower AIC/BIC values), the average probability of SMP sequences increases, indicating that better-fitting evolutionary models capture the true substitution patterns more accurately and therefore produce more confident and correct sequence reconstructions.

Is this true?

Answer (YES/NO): NO